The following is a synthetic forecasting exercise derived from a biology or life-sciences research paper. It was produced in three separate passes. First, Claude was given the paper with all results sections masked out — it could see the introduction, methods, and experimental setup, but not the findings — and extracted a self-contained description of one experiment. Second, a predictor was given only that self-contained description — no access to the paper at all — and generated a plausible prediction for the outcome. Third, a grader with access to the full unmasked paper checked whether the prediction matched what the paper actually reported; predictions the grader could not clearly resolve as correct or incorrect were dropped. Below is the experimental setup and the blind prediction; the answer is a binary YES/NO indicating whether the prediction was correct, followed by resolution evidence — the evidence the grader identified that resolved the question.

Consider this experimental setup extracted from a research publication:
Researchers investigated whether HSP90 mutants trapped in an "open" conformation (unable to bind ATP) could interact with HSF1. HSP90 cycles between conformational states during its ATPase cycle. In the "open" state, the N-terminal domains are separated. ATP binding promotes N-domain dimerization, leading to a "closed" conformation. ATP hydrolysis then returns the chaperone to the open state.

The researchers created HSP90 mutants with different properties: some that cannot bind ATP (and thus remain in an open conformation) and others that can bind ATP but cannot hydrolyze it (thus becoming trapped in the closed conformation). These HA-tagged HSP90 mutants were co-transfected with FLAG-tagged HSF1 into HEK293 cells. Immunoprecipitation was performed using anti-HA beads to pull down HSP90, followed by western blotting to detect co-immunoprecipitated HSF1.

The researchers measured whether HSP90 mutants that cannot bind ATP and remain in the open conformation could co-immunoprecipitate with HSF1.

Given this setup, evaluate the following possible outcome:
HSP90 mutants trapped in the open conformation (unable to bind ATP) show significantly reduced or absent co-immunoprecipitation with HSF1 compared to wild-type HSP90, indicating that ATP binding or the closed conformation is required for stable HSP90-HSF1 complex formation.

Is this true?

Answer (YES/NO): YES